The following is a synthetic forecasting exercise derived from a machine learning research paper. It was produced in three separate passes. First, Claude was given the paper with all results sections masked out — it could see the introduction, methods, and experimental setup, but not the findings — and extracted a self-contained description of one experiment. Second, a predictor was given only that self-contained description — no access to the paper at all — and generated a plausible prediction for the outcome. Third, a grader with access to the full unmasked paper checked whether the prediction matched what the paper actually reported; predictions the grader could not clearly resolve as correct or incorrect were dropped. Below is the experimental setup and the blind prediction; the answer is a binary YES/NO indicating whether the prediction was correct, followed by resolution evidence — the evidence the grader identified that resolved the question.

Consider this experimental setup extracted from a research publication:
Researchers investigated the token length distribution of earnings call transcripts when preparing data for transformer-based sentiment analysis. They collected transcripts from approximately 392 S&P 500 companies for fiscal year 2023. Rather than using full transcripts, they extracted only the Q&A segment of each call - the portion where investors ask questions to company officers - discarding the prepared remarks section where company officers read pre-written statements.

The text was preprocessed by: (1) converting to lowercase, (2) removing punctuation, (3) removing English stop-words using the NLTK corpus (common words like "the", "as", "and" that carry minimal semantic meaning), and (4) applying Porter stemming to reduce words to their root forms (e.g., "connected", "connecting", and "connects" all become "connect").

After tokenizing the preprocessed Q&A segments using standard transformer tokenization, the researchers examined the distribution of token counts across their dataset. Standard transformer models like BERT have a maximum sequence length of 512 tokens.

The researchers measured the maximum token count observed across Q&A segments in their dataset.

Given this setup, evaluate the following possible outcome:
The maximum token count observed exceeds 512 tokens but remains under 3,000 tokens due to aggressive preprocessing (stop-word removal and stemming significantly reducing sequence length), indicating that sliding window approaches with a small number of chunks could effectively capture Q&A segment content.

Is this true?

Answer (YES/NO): NO